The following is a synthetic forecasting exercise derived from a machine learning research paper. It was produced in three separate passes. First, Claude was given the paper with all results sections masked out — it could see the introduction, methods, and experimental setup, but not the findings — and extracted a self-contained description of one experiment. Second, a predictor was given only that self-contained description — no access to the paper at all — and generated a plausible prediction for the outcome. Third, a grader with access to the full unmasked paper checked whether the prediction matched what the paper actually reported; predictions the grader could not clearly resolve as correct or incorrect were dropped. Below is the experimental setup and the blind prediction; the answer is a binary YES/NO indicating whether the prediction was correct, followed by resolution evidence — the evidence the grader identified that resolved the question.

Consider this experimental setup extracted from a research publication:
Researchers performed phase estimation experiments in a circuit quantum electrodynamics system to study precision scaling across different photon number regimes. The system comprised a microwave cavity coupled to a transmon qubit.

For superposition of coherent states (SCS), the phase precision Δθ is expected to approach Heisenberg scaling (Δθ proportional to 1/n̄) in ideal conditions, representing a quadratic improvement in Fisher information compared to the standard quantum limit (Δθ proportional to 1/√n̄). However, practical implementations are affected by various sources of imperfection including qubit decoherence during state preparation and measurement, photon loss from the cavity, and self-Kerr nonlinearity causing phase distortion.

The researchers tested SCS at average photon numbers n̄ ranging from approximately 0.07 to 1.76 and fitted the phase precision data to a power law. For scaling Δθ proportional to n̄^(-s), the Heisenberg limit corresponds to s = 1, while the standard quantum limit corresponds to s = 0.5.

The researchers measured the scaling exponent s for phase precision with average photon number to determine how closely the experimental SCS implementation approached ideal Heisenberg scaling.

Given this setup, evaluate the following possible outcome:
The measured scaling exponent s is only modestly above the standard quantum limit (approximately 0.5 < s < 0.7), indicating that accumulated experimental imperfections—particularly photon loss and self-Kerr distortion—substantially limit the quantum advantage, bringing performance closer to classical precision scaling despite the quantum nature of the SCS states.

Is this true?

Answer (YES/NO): NO